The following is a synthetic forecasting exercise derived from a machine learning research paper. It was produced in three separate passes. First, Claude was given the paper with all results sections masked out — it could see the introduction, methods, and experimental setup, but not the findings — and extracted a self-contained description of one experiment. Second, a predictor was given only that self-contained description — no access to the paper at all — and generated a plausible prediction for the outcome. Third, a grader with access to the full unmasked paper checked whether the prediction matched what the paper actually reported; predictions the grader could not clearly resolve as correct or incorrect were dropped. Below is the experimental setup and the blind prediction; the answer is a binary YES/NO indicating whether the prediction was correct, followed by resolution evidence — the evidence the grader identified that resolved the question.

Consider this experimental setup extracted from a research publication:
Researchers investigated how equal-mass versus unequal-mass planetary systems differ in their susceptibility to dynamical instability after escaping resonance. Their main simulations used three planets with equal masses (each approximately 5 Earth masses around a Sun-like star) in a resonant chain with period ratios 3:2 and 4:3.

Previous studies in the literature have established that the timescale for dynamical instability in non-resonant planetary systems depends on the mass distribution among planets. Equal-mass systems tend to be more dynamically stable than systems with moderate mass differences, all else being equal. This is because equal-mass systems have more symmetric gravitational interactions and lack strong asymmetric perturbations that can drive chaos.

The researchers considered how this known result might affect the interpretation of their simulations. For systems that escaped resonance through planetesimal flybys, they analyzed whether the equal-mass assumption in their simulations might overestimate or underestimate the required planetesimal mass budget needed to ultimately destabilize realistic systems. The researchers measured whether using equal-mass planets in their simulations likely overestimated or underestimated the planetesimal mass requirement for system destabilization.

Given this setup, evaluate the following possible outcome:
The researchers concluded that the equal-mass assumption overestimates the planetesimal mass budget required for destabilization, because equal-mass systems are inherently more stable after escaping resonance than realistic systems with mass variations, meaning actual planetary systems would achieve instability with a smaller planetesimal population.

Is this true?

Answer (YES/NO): YES